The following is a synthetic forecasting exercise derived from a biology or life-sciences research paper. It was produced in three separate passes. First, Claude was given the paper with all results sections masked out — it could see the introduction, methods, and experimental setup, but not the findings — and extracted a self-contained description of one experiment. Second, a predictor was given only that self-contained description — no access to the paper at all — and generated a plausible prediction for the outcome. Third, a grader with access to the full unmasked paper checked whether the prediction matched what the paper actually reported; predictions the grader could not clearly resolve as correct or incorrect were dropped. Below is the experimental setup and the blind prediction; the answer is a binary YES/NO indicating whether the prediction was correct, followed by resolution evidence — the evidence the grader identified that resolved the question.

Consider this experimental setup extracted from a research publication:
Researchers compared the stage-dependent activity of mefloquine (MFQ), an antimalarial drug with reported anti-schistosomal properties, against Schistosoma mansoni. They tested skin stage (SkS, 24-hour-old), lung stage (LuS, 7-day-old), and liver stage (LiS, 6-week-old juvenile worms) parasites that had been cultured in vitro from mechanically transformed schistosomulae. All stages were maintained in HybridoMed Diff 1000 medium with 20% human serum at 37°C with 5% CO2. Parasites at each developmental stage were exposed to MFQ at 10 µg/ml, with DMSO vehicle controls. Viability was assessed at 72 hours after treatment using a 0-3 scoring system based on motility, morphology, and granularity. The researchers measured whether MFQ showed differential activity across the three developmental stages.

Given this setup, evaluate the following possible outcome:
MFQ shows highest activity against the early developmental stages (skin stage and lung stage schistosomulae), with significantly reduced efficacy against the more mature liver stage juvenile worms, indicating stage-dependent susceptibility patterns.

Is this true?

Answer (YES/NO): YES